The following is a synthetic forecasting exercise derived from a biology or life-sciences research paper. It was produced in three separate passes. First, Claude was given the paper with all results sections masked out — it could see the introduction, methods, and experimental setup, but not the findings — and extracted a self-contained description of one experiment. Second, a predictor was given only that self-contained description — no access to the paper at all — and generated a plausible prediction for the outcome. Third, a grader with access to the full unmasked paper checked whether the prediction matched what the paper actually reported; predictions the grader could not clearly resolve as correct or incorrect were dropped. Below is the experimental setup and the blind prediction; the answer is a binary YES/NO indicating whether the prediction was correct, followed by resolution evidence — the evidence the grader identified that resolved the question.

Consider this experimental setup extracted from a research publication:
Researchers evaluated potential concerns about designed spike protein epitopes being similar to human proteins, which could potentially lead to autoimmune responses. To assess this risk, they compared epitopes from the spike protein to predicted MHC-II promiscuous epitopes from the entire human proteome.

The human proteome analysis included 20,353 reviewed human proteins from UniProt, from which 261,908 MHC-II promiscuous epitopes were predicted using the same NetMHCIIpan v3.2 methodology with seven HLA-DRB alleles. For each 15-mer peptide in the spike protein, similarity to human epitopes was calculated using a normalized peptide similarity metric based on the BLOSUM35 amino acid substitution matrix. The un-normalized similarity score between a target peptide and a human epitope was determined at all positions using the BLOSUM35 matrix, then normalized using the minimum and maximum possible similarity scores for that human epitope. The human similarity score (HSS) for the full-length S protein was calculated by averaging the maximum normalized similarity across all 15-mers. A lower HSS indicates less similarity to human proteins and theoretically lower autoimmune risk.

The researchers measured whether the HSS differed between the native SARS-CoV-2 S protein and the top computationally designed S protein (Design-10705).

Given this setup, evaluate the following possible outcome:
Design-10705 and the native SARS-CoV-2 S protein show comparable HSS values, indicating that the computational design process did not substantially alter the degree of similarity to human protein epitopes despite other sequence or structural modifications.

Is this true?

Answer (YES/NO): NO